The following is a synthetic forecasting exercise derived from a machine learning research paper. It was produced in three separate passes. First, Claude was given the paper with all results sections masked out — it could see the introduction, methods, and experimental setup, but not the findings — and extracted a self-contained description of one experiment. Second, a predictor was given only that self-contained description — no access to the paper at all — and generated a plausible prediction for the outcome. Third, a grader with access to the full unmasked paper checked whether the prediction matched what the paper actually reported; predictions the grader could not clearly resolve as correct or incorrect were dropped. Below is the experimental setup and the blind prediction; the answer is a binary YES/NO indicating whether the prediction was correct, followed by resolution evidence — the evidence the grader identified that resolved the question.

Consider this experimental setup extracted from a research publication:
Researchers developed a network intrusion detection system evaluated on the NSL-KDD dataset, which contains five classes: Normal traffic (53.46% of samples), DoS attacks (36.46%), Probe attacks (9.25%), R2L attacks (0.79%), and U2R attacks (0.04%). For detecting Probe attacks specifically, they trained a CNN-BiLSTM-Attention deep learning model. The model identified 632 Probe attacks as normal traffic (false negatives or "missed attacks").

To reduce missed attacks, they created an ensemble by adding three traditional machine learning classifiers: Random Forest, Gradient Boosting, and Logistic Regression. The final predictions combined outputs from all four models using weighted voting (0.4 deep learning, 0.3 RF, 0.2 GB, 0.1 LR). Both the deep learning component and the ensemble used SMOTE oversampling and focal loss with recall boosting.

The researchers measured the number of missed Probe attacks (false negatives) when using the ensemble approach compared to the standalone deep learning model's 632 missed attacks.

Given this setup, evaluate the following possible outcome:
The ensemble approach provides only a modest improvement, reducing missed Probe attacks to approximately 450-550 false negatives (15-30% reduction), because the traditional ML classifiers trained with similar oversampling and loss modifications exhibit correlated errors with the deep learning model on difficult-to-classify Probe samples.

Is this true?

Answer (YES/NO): NO